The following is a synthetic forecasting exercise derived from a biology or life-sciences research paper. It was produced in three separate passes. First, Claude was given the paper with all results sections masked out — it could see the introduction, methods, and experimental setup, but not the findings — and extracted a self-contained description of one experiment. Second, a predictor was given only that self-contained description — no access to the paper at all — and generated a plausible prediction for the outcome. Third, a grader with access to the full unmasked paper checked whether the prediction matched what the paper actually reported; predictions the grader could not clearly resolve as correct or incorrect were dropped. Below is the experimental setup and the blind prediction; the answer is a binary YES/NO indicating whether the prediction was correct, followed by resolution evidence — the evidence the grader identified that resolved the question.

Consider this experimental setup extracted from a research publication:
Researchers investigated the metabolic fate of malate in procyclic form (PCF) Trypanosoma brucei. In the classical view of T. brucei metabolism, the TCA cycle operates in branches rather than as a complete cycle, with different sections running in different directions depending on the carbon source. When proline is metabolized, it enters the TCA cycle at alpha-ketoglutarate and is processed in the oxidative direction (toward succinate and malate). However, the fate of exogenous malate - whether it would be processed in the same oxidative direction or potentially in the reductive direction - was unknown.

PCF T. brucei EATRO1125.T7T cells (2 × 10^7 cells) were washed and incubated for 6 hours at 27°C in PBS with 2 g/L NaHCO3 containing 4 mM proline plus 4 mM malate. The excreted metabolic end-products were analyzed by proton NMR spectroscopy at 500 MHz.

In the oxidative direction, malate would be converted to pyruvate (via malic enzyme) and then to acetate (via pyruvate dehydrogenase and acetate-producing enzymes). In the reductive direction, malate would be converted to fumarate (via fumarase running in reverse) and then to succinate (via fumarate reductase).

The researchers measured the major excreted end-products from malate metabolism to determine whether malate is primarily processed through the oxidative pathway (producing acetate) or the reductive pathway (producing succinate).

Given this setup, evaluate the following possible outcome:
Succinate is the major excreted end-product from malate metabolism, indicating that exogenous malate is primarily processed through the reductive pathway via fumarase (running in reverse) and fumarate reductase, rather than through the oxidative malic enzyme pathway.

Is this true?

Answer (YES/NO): NO